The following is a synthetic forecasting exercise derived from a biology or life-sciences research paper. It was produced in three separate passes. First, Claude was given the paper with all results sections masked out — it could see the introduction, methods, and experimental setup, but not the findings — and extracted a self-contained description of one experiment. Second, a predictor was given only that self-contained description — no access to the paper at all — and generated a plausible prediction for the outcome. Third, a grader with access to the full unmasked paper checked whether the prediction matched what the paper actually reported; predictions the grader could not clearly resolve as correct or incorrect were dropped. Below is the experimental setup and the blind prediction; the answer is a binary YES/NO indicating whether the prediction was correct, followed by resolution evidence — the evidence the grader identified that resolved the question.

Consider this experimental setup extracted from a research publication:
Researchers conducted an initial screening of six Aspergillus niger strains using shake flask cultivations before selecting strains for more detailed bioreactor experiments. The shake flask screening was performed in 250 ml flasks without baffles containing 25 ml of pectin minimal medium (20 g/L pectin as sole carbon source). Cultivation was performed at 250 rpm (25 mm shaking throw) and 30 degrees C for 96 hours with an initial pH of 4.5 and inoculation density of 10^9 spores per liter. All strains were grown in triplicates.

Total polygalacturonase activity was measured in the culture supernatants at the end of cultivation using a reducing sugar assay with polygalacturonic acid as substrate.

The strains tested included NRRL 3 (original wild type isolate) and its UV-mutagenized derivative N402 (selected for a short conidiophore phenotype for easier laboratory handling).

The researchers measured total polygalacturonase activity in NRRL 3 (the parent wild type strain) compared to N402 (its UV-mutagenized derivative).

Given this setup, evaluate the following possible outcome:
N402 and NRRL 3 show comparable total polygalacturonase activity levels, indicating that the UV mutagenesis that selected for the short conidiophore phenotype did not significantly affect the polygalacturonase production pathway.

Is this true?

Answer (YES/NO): YES